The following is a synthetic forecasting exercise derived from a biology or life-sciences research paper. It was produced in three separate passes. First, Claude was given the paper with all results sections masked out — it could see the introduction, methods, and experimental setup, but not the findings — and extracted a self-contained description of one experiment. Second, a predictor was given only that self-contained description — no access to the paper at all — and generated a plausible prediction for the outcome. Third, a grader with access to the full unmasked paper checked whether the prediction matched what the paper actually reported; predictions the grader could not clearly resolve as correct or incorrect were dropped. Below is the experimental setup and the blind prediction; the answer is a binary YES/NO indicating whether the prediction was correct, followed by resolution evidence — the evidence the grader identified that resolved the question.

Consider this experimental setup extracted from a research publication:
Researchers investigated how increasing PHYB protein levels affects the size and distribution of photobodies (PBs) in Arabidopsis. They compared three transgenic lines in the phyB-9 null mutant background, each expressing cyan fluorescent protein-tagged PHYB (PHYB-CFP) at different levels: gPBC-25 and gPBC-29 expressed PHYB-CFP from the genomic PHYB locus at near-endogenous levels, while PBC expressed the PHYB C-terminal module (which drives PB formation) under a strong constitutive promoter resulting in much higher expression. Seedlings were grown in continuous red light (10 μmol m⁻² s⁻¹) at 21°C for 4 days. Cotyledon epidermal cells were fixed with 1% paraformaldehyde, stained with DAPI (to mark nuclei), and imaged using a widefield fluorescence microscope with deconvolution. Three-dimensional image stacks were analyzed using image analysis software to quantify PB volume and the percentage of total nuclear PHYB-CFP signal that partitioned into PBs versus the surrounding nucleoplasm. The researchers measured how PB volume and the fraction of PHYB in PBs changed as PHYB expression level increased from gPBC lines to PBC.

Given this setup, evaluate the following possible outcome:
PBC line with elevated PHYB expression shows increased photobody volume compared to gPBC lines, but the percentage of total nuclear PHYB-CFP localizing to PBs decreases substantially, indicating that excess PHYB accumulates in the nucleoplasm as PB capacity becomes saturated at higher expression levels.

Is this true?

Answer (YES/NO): NO